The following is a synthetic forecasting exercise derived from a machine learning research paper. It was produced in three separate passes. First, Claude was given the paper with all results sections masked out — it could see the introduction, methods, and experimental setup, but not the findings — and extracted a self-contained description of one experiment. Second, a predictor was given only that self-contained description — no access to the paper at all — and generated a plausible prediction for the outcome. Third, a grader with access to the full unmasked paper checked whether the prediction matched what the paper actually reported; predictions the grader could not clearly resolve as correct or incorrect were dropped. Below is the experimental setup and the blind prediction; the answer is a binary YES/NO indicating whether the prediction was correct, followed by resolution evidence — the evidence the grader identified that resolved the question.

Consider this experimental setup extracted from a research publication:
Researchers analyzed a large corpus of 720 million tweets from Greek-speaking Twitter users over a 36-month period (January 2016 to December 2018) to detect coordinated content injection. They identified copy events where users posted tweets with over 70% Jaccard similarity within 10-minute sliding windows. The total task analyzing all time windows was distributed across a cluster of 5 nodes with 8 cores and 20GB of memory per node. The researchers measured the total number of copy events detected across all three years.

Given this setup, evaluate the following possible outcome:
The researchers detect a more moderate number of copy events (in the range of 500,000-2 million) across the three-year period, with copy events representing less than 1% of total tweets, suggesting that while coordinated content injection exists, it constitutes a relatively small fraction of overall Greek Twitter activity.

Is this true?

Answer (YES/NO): NO